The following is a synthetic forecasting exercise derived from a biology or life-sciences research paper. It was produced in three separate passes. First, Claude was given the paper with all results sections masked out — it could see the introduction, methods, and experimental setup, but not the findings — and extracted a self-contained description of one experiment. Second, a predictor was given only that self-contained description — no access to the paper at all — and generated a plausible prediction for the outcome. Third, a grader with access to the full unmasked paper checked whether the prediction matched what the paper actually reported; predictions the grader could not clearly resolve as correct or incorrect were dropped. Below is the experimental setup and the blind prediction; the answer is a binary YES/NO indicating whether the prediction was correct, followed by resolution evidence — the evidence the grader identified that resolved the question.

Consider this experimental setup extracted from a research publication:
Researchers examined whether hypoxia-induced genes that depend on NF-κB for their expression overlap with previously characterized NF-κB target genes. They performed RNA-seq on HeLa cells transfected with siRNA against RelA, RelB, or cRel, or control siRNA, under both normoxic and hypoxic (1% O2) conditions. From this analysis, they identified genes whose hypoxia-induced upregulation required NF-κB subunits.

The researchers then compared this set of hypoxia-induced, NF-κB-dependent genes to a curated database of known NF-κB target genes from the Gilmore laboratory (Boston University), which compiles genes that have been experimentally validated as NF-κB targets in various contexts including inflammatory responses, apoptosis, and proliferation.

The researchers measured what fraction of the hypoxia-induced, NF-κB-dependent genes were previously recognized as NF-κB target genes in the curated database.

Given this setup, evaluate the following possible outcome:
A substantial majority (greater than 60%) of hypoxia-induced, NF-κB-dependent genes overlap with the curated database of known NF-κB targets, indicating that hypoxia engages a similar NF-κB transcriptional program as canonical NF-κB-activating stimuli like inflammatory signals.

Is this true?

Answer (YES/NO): NO